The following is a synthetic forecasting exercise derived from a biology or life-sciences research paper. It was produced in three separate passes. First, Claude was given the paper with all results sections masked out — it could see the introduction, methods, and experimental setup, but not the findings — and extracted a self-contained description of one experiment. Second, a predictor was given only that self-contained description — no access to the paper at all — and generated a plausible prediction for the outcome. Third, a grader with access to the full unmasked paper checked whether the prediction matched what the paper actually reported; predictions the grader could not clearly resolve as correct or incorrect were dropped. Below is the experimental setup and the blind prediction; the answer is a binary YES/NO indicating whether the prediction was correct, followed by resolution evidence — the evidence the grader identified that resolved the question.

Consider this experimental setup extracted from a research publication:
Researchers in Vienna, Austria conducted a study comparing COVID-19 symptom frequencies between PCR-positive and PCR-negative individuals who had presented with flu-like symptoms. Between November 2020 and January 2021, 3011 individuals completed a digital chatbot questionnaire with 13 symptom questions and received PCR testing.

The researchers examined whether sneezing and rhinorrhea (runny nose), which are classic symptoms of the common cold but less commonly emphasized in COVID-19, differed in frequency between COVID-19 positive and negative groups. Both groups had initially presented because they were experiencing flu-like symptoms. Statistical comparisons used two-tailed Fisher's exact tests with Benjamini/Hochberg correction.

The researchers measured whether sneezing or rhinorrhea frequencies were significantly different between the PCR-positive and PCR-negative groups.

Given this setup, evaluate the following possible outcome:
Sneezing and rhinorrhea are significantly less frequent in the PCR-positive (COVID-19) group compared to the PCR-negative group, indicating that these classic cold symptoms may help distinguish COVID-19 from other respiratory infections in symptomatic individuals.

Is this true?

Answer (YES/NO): NO